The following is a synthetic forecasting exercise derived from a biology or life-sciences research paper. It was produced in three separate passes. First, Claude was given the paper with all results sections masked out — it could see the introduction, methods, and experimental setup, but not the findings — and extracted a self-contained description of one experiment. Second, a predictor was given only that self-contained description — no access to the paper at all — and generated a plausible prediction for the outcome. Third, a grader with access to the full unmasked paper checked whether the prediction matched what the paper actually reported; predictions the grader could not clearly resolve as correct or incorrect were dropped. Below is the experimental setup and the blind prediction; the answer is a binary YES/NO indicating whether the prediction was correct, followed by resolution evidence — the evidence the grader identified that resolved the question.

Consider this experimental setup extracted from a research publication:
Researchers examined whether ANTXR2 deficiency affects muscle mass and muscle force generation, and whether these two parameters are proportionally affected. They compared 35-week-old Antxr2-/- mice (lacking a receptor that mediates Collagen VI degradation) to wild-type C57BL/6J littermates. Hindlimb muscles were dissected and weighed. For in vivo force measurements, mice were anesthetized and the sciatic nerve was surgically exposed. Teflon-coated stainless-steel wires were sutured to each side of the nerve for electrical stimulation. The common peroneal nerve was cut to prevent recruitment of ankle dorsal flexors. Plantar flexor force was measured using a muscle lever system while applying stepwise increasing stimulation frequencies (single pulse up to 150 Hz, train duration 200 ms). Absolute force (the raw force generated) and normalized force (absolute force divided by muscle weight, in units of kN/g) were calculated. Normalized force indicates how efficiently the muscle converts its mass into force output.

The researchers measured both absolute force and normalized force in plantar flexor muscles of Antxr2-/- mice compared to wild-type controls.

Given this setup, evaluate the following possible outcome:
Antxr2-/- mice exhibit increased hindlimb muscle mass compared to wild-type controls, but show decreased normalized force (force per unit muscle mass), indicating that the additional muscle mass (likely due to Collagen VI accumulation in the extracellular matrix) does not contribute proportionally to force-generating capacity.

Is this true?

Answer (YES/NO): NO